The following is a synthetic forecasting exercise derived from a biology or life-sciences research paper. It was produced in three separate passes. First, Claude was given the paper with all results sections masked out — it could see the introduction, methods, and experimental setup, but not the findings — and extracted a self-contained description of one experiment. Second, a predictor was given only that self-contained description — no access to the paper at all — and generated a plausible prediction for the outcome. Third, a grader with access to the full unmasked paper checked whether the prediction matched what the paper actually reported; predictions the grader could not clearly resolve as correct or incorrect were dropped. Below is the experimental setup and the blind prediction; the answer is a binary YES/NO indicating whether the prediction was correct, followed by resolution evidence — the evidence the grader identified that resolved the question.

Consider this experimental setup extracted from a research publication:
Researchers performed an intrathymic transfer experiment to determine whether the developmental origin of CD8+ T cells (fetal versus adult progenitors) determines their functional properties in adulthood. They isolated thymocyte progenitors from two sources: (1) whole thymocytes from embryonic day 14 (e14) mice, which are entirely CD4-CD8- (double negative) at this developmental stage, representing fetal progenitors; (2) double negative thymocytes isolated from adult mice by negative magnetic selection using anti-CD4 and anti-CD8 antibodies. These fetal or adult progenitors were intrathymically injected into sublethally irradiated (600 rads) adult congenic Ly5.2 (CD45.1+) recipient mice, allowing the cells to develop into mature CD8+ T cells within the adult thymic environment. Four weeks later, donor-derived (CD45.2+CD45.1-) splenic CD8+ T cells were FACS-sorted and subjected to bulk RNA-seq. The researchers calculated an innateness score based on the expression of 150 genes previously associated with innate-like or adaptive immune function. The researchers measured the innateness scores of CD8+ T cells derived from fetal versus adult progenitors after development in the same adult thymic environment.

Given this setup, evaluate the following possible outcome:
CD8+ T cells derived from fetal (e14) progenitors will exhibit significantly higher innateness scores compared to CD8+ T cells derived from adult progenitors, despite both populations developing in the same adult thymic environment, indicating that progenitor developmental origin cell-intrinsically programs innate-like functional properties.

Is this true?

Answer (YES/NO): YES